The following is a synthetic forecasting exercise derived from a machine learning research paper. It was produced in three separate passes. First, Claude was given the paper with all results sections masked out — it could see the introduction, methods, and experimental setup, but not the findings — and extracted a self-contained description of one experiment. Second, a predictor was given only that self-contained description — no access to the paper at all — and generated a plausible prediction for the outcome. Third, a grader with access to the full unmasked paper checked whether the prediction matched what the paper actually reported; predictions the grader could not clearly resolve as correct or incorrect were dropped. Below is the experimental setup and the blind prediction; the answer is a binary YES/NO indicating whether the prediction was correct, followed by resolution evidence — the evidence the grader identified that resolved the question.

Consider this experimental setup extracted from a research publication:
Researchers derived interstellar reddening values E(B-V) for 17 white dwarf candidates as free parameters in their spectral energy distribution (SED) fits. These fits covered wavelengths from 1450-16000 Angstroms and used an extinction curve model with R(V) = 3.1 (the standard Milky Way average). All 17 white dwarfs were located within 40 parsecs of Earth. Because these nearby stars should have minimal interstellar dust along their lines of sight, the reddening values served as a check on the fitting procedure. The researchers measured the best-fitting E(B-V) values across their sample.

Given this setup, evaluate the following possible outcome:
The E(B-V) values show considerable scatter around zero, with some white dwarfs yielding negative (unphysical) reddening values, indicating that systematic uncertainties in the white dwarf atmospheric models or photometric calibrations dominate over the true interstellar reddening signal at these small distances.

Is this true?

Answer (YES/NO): NO